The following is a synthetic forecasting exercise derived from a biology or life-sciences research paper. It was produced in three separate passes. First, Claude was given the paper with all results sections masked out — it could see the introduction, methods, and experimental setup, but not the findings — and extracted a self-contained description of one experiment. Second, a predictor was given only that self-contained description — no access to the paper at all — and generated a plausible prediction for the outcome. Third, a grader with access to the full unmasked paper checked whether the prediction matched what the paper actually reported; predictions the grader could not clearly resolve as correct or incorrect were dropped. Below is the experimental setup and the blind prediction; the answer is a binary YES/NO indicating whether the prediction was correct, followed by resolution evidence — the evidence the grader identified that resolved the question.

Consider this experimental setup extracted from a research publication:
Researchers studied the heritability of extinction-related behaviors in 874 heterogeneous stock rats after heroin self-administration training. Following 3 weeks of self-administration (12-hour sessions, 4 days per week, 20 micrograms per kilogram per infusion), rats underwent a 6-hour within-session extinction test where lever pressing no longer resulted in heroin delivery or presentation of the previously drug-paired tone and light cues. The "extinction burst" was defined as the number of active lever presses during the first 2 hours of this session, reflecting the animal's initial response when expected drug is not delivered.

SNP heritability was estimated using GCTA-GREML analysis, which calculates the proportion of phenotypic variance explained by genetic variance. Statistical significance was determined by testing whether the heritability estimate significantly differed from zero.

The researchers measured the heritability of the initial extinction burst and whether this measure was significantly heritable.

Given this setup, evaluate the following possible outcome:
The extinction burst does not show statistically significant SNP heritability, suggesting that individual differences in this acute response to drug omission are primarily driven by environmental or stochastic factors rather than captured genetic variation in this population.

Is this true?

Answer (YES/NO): NO